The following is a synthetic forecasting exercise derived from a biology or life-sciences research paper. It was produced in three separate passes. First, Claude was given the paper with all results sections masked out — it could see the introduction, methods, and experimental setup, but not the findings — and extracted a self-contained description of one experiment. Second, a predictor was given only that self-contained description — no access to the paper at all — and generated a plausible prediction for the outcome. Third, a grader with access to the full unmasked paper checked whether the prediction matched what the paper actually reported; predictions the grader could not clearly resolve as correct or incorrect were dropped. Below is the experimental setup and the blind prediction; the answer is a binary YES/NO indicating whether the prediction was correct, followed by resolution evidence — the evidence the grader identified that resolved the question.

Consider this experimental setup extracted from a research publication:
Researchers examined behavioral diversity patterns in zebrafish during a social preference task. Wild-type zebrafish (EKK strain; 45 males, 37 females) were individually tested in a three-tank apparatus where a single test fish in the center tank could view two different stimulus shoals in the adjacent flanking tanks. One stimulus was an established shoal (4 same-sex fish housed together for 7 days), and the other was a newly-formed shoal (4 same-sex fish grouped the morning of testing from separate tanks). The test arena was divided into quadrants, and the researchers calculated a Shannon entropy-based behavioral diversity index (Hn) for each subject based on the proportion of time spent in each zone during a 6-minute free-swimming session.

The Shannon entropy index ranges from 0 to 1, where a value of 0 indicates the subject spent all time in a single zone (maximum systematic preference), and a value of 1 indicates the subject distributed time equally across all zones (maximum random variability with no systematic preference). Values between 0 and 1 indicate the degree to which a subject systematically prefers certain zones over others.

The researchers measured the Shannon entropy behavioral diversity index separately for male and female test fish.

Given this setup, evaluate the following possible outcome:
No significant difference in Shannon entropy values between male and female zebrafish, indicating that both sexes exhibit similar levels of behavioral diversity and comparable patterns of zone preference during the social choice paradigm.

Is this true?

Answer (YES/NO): NO